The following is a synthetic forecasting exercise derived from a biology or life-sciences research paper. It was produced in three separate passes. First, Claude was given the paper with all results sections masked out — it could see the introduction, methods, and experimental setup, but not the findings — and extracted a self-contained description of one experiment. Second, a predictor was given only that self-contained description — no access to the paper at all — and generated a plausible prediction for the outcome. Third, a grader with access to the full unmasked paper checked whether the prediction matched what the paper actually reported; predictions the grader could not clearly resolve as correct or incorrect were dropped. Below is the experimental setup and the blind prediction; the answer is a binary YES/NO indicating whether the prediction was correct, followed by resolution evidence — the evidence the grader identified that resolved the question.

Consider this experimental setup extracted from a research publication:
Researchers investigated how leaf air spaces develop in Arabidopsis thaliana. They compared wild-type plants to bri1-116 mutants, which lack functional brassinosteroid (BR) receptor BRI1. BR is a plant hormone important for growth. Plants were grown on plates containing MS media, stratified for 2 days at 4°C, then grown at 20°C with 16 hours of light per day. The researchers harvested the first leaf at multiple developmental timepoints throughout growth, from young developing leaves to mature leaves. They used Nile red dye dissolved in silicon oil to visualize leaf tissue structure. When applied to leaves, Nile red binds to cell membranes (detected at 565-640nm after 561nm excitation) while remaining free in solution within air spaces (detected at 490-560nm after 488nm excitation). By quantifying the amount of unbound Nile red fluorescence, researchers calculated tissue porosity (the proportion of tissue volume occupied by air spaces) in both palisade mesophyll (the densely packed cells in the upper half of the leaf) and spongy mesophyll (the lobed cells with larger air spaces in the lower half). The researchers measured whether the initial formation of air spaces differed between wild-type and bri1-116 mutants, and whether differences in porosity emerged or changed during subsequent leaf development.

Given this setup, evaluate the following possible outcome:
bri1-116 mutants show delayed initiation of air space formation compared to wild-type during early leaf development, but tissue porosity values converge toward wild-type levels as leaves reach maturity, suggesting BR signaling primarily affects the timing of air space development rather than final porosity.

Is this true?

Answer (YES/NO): NO